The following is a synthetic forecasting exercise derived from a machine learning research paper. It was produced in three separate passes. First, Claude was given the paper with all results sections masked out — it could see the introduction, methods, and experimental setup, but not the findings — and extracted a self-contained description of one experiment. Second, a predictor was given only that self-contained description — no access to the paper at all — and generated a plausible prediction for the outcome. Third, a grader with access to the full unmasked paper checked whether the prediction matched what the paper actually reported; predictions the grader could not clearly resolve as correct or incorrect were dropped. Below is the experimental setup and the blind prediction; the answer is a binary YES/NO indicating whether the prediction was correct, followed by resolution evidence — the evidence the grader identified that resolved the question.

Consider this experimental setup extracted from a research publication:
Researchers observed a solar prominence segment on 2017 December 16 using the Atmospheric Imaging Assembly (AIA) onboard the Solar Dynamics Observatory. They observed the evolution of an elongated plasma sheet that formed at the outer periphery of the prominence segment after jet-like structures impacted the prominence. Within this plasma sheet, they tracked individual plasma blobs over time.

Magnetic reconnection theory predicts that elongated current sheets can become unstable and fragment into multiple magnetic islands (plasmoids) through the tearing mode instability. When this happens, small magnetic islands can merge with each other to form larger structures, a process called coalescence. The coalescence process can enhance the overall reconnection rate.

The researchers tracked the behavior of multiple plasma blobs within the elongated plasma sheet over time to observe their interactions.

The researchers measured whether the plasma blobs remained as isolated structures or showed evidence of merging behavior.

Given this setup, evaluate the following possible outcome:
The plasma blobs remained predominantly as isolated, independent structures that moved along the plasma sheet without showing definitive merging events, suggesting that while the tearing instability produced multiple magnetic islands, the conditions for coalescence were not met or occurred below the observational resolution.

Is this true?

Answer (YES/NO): NO